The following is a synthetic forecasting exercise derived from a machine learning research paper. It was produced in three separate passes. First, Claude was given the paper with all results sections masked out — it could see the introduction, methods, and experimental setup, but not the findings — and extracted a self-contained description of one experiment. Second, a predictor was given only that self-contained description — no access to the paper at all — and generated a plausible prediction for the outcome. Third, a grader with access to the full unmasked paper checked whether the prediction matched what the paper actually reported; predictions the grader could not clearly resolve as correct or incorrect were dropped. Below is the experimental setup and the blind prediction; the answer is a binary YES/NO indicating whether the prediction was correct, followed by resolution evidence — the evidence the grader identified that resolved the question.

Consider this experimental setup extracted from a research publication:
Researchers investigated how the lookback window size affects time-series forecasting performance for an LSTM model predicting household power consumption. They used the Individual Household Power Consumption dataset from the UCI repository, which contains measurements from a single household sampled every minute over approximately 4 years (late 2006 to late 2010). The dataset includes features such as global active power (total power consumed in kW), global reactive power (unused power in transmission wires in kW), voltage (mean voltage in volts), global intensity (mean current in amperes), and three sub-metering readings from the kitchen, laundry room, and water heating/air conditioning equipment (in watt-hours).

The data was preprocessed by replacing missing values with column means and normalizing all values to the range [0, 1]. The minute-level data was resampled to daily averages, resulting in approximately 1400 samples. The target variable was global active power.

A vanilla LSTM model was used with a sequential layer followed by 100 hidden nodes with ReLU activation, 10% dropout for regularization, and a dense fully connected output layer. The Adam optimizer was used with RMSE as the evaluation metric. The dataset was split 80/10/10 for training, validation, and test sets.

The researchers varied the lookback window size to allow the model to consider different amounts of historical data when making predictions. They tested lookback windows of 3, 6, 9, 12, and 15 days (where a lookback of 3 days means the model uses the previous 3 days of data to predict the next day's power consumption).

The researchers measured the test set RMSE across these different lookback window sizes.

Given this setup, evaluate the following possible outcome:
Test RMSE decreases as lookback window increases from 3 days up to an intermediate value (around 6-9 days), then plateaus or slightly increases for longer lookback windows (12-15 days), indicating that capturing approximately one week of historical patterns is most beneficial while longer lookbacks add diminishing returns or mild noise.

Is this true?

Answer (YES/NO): NO